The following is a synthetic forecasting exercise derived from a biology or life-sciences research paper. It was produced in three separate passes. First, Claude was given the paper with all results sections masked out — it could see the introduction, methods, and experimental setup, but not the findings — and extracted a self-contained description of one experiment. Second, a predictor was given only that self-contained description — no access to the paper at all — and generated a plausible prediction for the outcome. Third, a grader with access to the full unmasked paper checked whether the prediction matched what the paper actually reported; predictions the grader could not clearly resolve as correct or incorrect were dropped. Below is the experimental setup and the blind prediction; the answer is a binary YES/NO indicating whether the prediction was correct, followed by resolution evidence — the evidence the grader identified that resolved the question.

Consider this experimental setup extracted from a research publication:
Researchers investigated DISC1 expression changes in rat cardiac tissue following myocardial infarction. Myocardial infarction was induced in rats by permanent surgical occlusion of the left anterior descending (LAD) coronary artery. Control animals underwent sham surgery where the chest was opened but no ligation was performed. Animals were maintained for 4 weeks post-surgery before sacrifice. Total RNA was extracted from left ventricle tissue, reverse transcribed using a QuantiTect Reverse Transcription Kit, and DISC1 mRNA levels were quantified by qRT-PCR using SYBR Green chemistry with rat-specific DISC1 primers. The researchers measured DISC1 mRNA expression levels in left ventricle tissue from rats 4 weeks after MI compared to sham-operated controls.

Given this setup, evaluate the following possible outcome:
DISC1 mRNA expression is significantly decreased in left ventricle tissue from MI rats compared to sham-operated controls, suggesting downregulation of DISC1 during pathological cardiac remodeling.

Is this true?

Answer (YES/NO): NO